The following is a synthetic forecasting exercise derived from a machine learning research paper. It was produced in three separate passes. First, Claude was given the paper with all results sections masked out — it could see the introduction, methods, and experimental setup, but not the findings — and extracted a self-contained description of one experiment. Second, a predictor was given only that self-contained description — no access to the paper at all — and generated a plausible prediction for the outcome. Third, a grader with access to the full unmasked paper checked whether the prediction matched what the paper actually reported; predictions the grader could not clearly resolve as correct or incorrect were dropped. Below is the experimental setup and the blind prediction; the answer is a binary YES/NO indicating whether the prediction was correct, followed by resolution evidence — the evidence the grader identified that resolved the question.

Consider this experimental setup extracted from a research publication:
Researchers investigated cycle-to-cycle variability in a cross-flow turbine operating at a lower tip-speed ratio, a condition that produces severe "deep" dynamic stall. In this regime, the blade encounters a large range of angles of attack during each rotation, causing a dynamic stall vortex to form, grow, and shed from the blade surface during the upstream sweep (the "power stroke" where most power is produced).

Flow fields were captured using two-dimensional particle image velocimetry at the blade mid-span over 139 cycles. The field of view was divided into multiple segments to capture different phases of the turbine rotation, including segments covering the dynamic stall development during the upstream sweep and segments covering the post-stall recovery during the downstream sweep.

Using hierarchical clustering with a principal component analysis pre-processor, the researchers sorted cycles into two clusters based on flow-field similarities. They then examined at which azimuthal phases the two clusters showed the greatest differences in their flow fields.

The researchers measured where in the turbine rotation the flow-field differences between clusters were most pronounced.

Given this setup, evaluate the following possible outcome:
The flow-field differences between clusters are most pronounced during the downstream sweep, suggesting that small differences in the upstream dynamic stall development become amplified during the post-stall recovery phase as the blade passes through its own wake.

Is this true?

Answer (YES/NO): NO